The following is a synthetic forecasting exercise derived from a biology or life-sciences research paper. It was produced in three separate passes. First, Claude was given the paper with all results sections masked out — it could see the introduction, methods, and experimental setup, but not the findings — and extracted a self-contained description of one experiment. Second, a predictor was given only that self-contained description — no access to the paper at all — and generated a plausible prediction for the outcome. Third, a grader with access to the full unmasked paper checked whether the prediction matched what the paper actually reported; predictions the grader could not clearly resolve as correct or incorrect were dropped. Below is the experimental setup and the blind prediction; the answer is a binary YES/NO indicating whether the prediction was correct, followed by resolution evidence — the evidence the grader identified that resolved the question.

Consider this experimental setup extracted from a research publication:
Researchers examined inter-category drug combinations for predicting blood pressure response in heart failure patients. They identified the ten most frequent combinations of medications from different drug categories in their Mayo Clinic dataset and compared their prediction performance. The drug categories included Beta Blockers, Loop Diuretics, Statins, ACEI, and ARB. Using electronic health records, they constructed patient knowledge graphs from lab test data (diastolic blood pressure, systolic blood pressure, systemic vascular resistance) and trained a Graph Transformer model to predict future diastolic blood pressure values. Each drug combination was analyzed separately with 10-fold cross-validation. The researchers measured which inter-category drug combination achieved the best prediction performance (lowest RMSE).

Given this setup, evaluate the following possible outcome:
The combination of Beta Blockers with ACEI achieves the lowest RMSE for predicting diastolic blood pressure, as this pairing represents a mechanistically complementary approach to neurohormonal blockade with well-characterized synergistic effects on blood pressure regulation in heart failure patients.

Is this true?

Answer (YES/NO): NO